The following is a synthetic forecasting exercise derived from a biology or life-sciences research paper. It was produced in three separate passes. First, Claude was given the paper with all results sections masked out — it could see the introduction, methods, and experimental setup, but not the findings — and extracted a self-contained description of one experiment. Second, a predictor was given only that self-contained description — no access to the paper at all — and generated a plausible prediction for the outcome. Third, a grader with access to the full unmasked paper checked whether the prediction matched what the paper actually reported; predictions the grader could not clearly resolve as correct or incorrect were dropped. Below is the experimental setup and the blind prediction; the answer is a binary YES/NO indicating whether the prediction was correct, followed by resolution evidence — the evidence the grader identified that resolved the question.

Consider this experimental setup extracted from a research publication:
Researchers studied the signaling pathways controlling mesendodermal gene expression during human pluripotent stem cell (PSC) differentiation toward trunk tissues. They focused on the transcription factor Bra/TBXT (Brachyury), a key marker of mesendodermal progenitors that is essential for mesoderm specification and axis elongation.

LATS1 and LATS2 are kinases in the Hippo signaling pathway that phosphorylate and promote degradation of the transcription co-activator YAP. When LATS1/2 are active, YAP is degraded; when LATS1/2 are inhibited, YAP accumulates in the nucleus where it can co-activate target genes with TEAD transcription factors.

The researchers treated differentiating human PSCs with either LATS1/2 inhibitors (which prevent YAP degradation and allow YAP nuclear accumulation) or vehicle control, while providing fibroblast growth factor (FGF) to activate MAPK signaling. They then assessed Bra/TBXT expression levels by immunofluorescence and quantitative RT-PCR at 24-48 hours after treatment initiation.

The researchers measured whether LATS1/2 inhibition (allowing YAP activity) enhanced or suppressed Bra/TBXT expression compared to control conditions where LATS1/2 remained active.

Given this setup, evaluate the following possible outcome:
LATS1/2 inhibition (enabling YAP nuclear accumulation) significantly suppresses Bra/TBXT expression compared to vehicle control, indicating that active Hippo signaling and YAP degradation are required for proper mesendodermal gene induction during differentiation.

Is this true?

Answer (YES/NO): YES